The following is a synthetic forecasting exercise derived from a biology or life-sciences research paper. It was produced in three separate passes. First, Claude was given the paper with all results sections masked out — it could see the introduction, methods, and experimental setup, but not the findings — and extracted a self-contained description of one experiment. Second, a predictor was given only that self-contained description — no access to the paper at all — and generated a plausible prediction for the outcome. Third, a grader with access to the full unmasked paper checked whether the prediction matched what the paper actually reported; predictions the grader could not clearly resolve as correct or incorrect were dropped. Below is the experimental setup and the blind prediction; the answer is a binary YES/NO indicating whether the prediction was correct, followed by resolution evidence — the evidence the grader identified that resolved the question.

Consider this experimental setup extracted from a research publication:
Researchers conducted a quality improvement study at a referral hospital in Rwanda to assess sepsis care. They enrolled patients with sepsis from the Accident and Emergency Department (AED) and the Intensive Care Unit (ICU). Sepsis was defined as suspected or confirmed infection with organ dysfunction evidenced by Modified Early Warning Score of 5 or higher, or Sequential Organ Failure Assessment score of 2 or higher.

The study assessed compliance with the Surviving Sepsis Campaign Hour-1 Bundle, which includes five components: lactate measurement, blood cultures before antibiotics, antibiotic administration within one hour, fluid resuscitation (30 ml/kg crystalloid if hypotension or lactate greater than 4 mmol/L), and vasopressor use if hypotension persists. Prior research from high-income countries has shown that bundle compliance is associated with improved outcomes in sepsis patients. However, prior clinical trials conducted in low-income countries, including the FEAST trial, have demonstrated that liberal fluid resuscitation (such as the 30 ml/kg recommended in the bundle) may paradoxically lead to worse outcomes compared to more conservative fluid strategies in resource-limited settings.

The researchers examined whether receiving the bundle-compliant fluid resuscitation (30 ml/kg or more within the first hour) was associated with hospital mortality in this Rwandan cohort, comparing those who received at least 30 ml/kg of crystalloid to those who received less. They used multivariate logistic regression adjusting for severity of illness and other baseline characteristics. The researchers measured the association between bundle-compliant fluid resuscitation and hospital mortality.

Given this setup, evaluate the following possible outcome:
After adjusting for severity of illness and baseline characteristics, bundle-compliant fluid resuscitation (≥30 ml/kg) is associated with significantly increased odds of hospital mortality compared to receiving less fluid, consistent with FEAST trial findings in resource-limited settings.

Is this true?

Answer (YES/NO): NO